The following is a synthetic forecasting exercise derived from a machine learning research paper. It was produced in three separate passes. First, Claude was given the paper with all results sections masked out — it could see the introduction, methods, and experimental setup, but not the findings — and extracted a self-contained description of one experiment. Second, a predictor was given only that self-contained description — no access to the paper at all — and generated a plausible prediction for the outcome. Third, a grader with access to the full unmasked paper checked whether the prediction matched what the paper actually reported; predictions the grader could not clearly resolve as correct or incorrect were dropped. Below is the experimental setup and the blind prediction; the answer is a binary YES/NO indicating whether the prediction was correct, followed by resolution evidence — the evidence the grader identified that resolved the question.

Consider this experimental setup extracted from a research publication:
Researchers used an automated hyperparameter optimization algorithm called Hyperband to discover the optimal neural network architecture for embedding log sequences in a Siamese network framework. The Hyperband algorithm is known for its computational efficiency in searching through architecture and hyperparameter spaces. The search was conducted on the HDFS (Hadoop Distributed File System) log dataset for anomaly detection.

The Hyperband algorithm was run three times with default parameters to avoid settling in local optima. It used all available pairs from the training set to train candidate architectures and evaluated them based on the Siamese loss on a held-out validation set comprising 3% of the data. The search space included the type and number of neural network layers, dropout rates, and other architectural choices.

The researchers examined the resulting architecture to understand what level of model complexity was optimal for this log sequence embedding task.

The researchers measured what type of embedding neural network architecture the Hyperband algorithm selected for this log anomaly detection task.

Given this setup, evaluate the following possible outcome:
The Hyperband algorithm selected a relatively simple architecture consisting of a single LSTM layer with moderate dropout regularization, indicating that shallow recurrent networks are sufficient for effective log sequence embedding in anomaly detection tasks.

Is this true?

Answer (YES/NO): NO